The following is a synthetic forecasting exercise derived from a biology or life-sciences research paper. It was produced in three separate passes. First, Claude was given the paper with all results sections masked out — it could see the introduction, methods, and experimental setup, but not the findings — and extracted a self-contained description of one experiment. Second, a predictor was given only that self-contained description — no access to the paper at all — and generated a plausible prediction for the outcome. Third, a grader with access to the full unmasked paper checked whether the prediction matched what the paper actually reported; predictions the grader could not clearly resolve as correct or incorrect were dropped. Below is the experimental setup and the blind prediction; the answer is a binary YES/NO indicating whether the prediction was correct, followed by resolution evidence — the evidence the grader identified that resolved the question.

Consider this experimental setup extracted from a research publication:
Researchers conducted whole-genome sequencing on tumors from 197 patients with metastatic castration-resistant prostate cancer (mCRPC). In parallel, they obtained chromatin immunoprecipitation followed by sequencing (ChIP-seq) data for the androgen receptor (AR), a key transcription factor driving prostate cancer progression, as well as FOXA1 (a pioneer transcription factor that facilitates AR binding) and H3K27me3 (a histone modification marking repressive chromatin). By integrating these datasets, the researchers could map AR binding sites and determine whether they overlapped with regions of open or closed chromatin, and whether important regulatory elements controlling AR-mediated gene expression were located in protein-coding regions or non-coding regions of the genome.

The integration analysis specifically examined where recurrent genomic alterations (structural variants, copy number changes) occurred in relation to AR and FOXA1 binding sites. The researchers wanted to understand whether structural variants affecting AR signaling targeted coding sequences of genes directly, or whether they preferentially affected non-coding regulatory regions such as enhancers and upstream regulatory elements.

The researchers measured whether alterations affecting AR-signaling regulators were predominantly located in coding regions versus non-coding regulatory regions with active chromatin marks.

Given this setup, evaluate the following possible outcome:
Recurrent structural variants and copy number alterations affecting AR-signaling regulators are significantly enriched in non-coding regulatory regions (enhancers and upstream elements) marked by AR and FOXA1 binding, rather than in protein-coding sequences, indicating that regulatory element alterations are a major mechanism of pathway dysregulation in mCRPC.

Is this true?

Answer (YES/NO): NO